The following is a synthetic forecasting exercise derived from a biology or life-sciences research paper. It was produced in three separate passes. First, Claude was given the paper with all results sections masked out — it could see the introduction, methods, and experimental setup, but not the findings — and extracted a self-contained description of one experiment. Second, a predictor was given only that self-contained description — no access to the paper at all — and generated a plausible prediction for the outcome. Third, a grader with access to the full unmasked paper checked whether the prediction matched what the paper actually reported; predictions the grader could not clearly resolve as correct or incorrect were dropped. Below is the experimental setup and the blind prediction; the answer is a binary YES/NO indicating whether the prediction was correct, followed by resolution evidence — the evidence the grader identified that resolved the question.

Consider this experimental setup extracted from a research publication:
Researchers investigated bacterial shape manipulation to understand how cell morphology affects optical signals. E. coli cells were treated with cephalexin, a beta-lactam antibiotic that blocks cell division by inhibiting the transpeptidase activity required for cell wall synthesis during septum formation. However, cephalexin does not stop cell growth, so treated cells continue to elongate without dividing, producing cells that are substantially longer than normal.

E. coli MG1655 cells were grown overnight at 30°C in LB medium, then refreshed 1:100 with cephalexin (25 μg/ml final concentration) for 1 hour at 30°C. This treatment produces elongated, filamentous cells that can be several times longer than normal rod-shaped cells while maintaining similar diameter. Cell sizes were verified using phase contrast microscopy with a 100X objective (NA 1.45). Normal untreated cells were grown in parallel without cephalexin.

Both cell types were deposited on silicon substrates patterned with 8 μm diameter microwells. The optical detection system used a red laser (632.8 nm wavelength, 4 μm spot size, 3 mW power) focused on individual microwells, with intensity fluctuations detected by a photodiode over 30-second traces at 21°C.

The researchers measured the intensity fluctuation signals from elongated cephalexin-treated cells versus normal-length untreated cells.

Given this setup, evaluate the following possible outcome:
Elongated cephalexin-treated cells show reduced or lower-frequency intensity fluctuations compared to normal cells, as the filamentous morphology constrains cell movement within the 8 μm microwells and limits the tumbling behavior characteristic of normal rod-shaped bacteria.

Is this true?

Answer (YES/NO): NO